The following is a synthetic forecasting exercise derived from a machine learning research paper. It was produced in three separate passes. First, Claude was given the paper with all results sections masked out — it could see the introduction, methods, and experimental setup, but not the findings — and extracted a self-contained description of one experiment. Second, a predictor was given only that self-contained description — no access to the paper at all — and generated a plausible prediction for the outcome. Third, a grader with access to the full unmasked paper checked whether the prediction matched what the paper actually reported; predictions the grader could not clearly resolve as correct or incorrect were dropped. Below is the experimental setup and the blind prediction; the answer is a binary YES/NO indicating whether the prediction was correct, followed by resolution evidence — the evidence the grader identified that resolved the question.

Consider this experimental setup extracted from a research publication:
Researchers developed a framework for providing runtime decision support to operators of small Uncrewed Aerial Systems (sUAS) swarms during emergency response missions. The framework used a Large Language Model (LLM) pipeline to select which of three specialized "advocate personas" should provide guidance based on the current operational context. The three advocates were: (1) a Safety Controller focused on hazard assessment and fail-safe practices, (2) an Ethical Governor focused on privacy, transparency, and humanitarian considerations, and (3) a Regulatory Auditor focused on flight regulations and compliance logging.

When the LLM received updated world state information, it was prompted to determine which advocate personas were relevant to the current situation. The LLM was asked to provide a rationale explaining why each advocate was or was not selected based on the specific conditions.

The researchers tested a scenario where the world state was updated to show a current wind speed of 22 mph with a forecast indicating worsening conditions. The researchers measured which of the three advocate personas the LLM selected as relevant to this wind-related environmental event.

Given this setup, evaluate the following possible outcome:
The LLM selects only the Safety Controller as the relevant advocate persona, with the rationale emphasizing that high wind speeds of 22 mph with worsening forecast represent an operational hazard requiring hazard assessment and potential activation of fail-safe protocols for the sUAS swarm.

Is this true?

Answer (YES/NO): YES